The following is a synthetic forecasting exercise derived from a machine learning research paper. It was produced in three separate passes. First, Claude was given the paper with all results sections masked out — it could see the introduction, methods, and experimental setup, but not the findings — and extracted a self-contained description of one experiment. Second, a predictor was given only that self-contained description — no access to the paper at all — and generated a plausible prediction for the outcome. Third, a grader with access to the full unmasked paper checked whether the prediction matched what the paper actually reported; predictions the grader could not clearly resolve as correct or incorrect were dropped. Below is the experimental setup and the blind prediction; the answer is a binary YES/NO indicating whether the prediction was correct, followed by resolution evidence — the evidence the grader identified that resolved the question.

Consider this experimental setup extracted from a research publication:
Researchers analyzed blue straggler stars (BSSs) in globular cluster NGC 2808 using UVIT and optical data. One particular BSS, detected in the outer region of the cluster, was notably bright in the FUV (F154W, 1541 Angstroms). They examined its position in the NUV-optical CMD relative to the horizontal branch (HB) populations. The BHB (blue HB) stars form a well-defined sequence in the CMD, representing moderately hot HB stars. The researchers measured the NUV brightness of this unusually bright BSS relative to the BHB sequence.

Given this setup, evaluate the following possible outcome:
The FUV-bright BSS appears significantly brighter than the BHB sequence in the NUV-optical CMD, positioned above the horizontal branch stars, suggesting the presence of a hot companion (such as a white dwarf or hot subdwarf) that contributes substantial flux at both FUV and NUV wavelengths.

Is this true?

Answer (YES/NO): NO